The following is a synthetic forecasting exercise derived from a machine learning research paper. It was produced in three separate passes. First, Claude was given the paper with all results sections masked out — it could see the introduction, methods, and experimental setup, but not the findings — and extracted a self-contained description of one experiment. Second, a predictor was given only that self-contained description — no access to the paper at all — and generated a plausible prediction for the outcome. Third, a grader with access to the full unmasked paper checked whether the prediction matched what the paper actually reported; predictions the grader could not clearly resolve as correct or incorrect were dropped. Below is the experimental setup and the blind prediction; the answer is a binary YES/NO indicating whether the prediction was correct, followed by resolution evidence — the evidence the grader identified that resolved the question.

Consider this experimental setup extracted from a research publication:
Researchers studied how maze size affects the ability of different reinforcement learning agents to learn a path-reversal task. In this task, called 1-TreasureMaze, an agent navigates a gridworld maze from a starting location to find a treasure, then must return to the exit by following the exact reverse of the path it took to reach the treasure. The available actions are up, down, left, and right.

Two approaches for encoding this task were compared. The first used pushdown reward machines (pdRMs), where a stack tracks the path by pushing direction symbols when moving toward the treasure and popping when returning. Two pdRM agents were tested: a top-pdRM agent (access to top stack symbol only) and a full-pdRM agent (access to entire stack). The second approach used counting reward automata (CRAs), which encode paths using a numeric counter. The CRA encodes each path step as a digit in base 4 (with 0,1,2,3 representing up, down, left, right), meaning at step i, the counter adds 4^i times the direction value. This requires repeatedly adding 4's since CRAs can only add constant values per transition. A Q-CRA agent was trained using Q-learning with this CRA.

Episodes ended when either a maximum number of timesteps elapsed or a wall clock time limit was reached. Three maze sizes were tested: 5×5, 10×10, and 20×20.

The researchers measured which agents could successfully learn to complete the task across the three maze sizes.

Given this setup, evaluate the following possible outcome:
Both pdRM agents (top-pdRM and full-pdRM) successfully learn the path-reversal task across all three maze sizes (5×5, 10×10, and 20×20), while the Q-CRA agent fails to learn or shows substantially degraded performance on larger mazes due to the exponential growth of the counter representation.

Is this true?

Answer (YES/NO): NO